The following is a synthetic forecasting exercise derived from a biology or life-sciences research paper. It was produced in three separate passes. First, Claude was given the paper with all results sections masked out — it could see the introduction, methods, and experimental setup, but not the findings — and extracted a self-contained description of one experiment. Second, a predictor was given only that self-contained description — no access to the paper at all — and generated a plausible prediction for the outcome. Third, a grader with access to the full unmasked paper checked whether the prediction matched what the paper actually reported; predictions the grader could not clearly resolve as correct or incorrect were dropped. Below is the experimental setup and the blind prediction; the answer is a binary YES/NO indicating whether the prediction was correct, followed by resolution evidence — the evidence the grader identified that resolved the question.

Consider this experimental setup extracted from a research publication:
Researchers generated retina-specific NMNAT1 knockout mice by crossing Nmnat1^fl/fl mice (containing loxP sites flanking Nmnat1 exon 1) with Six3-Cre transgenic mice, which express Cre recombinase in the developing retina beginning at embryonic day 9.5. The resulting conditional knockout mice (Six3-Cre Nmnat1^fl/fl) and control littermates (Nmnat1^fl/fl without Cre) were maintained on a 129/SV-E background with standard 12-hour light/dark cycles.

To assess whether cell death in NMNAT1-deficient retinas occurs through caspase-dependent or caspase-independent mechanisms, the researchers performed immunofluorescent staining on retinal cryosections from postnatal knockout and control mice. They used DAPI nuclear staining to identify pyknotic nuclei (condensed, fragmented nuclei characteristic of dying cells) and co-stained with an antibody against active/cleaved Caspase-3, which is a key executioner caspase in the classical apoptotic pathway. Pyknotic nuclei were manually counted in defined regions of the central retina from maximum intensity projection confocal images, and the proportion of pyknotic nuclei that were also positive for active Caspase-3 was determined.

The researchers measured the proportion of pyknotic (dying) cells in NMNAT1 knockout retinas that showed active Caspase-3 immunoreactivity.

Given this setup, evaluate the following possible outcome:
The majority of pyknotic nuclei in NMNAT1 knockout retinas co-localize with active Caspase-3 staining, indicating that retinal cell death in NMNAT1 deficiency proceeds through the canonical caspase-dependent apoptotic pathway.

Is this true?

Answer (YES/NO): NO